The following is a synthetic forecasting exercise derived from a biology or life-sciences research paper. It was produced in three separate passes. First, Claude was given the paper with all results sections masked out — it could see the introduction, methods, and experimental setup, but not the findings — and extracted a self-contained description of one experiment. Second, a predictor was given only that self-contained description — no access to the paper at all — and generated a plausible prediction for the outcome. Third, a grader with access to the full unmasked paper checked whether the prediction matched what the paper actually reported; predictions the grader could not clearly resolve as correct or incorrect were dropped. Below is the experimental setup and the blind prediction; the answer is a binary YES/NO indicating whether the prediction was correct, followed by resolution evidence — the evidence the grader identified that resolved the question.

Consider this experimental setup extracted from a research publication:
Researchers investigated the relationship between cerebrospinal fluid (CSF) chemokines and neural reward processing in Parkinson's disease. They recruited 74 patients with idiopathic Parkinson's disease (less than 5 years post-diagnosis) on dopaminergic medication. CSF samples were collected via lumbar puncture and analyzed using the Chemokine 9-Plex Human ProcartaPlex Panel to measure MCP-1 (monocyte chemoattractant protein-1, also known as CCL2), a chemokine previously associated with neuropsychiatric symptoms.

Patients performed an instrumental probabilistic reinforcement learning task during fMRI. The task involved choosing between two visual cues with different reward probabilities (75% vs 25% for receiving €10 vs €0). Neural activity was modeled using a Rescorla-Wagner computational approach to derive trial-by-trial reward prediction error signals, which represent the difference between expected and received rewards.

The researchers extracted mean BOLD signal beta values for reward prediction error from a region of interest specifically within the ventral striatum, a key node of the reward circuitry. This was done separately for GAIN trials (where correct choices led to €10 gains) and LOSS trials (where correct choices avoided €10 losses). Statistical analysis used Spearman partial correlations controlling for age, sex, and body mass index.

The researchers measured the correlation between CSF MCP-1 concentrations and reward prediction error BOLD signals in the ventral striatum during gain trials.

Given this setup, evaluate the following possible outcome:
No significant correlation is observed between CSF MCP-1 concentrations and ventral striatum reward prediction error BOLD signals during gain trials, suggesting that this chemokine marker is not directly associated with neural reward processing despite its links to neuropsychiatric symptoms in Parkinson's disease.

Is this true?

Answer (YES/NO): NO